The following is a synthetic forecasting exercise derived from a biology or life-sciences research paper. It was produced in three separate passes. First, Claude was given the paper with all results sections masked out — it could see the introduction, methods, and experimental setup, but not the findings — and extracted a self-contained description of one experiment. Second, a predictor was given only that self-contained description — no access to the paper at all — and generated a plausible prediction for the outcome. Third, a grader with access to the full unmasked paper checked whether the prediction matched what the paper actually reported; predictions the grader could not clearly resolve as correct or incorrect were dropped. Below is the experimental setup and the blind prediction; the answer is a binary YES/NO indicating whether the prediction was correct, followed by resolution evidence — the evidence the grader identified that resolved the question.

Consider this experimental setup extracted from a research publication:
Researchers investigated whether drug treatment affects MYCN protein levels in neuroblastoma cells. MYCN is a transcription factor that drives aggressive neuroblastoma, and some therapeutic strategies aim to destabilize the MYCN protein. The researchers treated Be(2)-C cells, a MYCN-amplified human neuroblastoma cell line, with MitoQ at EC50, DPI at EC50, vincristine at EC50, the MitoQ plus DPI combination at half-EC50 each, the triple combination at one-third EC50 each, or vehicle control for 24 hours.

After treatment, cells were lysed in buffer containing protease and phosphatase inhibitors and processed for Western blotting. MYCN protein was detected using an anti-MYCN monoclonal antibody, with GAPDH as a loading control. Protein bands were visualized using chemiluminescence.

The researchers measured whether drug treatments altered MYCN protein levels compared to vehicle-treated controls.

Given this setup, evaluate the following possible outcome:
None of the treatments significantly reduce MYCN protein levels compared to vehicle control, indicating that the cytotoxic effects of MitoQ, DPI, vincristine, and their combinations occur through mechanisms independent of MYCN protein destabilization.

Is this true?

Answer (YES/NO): NO